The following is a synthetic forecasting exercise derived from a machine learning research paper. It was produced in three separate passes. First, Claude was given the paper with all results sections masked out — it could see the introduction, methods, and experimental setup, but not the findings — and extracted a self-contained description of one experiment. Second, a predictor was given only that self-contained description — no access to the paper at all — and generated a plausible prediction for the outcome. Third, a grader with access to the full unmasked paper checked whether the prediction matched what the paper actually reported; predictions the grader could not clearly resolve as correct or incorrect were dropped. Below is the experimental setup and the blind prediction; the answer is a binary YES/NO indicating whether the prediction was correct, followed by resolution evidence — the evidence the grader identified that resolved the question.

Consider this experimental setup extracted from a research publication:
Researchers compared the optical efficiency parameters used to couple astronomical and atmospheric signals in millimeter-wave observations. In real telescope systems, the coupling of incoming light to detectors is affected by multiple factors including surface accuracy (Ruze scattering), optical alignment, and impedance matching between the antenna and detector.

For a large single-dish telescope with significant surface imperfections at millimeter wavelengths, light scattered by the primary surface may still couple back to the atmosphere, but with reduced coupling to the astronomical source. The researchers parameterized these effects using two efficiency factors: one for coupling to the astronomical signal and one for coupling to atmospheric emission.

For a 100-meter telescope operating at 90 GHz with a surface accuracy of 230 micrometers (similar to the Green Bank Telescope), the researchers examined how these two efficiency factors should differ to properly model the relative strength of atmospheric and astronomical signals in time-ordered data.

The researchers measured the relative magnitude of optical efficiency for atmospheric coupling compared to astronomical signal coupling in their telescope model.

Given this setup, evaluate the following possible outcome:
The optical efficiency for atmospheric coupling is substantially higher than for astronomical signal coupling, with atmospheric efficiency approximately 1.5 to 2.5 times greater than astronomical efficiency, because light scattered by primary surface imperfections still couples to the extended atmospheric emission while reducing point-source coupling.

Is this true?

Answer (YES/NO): NO